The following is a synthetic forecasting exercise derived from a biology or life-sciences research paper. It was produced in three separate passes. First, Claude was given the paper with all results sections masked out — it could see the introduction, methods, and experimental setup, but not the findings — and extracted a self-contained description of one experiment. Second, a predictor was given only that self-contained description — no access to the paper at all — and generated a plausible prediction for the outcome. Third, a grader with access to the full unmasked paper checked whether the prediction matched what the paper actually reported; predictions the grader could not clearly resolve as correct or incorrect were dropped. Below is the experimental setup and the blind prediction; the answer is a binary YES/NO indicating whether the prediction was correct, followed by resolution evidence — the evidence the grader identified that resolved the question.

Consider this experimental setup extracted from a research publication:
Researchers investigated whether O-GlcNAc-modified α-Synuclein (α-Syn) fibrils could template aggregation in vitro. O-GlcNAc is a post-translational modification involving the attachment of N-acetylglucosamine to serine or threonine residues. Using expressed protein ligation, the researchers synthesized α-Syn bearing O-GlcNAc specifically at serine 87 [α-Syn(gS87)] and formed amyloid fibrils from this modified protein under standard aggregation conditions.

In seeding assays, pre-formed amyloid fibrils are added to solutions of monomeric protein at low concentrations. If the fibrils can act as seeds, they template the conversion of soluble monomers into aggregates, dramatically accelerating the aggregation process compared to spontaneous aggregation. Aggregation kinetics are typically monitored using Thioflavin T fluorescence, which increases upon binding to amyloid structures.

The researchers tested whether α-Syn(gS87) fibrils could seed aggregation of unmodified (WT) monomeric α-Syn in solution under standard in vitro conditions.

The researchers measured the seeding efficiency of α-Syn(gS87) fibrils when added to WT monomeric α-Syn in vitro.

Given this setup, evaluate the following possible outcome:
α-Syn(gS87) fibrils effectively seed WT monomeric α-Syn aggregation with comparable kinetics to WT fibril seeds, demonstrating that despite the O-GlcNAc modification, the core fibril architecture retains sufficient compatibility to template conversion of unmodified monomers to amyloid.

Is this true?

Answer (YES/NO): NO